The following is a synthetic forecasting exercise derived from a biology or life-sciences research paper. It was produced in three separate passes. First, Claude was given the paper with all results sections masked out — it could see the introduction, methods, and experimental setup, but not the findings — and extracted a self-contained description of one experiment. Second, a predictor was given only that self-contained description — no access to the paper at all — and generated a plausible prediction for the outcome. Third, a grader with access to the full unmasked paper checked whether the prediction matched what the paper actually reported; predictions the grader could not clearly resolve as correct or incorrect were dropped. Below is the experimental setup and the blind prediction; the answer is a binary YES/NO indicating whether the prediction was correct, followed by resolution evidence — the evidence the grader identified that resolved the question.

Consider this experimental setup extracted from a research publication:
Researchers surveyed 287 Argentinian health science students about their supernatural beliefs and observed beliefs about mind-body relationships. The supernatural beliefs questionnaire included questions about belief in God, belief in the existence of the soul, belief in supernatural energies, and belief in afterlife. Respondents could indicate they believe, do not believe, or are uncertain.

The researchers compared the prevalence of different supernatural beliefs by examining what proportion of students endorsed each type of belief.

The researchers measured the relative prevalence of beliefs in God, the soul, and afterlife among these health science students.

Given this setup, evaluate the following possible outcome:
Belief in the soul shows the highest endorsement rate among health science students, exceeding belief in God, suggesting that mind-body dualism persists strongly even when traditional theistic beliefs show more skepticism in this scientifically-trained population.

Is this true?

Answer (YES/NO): NO